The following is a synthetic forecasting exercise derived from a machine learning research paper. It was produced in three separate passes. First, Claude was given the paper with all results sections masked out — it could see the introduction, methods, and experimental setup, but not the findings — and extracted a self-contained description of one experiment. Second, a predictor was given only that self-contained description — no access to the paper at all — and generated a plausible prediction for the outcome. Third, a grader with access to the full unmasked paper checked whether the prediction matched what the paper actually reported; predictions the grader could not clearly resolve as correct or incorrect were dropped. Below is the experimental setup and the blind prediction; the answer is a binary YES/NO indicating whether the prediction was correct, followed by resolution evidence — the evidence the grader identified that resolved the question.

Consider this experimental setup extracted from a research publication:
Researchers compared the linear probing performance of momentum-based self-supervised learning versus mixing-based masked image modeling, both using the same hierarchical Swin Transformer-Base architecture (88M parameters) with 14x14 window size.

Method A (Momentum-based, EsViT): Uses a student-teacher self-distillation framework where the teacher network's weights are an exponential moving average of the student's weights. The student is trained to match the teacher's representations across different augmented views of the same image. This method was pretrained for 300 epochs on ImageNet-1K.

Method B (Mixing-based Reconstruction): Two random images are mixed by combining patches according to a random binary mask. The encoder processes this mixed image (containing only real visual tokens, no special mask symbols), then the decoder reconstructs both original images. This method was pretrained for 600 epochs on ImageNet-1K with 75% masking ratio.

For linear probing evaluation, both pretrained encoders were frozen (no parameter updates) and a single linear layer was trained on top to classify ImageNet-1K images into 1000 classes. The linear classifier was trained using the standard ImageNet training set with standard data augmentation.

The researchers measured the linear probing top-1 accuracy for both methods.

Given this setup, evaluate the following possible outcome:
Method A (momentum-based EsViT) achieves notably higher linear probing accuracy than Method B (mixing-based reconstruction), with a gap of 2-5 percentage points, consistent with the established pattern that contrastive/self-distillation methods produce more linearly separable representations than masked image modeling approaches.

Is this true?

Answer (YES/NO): NO